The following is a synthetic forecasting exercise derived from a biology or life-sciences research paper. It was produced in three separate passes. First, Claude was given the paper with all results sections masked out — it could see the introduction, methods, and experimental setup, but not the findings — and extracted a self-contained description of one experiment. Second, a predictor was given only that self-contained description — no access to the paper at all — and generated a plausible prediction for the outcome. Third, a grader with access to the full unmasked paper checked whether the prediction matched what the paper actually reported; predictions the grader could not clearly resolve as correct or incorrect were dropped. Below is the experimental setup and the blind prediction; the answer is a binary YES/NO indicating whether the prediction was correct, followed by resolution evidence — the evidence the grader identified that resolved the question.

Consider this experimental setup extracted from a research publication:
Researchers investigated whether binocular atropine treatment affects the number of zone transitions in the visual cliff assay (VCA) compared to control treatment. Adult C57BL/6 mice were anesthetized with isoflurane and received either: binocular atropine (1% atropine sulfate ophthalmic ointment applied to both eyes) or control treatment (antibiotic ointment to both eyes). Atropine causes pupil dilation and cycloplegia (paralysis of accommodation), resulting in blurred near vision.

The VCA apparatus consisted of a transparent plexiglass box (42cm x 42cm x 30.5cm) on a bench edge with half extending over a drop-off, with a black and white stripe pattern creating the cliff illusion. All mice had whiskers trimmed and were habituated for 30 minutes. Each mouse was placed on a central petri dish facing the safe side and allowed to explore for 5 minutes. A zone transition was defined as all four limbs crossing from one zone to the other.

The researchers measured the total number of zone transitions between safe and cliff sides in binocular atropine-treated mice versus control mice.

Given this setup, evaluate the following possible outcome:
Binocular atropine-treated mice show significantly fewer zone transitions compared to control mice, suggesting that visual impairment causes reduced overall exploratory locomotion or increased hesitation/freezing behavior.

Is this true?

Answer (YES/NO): NO